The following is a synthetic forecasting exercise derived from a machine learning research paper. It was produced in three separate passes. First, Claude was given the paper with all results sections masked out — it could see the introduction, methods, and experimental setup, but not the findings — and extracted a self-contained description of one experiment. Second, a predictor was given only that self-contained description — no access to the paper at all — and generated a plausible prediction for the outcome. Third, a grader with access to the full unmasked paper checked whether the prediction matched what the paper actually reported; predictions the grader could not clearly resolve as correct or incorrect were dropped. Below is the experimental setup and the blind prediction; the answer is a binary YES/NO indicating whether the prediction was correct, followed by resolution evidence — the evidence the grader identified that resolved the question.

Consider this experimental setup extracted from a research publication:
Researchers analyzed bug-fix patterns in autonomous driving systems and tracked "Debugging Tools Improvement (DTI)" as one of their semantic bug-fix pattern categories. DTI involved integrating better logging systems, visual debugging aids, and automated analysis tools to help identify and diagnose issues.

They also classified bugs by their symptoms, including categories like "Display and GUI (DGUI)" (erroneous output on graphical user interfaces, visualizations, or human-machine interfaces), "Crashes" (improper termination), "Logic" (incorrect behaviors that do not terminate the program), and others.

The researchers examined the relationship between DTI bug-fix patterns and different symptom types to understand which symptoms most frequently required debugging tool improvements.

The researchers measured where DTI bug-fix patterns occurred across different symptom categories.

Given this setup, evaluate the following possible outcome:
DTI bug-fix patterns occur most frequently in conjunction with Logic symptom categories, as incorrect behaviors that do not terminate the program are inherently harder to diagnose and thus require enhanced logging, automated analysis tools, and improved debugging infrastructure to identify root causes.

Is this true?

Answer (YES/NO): NO